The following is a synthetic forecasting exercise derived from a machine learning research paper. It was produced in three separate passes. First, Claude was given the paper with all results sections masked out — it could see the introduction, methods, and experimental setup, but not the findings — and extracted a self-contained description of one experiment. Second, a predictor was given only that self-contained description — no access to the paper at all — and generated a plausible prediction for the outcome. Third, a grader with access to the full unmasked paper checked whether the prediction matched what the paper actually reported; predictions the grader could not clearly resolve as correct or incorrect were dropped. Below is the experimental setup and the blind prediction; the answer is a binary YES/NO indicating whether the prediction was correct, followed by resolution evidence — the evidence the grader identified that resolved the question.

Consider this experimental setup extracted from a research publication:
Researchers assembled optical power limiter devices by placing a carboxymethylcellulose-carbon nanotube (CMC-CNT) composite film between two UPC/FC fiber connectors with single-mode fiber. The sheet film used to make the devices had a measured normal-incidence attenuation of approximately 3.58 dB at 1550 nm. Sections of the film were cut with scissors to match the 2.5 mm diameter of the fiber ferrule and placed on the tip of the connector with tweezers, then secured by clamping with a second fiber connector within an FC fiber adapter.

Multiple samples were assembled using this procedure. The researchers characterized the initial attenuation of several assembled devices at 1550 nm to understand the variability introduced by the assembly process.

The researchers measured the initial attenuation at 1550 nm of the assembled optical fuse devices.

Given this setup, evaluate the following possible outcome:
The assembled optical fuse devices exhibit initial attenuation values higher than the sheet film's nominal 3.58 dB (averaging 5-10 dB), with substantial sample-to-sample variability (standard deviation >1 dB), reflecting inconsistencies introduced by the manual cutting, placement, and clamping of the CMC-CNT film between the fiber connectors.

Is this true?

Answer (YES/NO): NO